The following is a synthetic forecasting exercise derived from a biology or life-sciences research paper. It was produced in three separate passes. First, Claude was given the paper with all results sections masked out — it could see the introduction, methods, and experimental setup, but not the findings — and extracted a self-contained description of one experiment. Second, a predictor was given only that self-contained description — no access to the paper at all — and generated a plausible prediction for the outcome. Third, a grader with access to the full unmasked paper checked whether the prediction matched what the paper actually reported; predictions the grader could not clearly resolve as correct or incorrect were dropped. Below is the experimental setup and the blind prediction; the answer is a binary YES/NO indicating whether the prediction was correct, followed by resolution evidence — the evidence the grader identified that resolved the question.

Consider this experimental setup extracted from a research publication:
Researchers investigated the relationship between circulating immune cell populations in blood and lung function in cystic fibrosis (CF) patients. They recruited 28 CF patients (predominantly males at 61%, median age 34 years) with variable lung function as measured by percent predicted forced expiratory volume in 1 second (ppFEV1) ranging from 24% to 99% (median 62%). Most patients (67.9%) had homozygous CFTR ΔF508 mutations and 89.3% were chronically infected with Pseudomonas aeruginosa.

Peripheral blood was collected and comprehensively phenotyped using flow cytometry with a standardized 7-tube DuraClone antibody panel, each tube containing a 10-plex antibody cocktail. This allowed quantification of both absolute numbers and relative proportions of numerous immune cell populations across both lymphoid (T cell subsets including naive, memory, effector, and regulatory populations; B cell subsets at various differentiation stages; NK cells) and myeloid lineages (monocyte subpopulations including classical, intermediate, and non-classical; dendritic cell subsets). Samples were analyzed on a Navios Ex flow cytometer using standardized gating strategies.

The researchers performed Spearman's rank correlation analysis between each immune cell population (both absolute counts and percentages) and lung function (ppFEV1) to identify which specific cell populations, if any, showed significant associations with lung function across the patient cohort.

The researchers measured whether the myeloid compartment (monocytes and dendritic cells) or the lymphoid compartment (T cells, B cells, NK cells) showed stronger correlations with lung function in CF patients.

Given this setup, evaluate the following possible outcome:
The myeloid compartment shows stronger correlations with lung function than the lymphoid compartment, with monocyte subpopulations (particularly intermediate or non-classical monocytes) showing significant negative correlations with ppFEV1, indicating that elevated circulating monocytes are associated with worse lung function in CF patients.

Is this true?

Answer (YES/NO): NO